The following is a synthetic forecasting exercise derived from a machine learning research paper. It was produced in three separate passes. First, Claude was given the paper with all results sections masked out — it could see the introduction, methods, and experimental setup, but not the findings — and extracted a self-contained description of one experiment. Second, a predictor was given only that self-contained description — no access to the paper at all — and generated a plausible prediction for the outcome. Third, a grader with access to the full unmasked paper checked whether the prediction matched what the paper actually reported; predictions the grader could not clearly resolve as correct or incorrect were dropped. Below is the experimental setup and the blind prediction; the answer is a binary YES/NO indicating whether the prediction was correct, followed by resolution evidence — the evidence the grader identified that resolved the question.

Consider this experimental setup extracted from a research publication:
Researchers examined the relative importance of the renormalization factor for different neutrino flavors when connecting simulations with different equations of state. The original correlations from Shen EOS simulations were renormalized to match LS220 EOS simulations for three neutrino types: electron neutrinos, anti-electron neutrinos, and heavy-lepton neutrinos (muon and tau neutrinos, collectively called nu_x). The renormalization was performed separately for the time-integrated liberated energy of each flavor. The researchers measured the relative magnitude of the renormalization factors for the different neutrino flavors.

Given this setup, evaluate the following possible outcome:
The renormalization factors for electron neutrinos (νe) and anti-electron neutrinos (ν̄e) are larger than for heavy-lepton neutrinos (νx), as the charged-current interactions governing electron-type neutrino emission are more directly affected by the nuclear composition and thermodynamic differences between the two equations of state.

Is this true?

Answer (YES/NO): YES